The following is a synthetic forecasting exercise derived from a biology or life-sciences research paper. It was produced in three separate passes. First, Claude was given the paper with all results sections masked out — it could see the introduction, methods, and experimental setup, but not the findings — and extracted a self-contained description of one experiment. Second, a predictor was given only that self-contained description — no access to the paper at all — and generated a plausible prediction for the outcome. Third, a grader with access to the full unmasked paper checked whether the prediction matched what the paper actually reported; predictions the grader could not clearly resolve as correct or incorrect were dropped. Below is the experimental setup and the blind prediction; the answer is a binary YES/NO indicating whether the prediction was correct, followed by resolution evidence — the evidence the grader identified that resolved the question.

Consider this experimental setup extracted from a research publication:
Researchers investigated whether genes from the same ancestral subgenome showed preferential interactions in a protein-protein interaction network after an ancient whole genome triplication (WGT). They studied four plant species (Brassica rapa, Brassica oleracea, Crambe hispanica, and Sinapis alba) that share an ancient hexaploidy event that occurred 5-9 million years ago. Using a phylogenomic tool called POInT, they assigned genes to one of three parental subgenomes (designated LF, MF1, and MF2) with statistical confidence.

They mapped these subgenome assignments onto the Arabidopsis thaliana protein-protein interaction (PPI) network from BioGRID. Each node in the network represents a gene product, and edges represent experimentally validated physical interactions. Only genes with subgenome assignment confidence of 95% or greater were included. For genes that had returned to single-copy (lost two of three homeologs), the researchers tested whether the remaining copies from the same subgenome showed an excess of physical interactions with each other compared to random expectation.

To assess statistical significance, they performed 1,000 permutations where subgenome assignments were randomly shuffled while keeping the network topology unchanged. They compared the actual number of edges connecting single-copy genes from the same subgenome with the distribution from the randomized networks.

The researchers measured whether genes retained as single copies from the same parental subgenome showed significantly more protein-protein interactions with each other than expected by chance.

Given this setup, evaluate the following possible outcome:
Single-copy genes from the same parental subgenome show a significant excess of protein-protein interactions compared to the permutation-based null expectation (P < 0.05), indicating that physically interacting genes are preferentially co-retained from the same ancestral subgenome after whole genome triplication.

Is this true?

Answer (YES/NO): NO